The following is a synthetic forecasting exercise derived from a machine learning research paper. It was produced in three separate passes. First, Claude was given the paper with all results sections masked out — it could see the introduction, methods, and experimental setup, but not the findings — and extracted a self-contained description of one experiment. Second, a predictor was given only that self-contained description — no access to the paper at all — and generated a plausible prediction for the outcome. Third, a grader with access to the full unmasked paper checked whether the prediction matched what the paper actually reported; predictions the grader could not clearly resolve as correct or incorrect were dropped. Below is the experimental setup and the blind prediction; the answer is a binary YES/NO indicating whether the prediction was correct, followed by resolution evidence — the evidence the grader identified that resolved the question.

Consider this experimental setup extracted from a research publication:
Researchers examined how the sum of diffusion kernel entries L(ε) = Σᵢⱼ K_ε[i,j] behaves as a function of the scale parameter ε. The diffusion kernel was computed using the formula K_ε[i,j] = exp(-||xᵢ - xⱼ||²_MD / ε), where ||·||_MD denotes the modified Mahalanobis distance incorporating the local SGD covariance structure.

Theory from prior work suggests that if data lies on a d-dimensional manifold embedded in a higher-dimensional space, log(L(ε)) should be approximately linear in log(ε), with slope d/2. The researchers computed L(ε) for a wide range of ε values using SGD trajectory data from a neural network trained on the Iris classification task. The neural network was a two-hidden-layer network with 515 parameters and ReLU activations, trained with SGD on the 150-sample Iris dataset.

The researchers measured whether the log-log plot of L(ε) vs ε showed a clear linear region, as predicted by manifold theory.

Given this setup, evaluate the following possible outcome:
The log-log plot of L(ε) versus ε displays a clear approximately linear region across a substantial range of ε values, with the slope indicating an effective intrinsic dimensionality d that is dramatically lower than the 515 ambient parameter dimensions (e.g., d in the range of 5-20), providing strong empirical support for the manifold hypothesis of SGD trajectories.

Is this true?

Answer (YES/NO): NO